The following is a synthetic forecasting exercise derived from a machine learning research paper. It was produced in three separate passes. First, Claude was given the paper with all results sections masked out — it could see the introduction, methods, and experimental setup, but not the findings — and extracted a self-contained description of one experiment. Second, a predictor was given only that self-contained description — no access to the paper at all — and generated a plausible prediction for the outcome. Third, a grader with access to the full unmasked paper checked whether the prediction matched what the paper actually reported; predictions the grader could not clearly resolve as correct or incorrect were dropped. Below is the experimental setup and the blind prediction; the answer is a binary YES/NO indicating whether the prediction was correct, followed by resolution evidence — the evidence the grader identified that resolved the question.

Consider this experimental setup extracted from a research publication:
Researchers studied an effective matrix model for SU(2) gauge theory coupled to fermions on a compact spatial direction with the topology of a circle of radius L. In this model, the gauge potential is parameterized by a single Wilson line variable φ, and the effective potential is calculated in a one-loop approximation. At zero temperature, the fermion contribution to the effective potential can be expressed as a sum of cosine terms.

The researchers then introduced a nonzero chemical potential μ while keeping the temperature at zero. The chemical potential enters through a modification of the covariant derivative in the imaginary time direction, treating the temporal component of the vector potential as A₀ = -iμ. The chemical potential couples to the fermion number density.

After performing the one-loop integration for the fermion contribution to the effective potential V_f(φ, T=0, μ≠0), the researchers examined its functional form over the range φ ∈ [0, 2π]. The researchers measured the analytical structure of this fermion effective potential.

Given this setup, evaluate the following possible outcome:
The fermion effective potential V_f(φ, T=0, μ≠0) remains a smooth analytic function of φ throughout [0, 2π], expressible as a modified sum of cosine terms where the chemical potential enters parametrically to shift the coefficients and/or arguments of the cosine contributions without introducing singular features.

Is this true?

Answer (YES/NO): NO